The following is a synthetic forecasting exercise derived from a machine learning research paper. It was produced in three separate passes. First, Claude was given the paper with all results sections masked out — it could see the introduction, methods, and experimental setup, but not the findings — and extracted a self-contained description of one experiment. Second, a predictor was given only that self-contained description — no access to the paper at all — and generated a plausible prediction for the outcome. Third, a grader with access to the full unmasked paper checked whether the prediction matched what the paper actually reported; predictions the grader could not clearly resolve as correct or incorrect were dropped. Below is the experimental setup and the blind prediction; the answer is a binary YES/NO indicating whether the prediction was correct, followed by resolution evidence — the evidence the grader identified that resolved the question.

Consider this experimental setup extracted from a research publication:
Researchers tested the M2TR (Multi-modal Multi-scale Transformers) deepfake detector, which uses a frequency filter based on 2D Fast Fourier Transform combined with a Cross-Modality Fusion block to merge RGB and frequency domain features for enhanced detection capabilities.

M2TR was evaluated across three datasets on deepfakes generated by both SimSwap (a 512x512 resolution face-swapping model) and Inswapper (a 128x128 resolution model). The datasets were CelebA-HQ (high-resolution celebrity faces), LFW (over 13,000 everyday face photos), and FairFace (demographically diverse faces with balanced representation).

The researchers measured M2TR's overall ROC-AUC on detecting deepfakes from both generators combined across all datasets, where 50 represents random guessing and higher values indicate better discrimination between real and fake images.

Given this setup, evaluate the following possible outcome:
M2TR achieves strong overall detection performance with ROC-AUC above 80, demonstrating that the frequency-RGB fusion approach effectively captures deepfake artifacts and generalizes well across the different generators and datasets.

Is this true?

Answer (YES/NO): NO